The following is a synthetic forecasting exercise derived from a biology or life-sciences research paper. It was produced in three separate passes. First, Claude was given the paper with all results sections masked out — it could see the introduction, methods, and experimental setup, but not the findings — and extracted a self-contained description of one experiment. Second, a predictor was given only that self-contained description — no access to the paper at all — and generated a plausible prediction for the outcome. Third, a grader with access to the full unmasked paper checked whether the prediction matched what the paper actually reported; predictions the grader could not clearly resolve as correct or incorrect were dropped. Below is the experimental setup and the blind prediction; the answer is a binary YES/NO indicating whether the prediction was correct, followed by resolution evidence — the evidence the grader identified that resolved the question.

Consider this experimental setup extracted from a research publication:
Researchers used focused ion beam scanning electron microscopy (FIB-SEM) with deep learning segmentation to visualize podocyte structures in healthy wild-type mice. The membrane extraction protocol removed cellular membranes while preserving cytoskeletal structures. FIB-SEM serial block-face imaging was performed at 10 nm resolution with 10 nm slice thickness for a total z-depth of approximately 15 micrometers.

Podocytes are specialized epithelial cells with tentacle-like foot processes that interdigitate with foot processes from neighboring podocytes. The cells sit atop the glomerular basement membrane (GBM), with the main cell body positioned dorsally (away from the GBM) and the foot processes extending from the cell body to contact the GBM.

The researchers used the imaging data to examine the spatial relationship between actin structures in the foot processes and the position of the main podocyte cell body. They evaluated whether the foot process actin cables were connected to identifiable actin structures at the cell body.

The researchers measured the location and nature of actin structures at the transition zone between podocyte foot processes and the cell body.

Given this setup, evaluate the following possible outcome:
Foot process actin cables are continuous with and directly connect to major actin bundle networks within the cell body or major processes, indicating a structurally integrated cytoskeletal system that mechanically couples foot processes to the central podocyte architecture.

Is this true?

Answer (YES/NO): YES